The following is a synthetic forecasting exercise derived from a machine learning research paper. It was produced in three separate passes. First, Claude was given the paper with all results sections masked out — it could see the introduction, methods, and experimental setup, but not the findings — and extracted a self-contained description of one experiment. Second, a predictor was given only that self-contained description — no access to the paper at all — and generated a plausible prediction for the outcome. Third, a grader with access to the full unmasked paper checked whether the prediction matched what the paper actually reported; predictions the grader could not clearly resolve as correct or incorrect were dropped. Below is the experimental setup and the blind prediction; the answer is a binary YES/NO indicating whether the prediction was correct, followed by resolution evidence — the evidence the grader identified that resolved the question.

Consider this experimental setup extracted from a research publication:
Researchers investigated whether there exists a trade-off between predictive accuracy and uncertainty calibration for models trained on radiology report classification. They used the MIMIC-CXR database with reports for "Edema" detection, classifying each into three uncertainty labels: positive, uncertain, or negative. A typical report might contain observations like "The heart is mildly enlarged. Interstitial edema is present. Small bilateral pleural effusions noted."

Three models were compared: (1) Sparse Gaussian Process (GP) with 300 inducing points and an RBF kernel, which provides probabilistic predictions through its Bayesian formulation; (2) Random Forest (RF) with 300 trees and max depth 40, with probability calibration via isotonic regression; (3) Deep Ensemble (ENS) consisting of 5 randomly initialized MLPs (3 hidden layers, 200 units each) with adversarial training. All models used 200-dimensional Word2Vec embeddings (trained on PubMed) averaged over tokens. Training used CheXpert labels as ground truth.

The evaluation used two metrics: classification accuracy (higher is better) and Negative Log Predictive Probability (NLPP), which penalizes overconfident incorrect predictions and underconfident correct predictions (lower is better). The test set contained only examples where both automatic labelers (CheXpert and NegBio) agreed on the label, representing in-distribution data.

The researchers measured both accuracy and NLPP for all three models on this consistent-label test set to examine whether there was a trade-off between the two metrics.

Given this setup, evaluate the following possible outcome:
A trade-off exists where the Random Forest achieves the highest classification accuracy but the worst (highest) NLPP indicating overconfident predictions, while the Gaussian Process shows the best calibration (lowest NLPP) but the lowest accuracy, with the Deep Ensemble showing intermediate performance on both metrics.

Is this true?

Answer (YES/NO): NO